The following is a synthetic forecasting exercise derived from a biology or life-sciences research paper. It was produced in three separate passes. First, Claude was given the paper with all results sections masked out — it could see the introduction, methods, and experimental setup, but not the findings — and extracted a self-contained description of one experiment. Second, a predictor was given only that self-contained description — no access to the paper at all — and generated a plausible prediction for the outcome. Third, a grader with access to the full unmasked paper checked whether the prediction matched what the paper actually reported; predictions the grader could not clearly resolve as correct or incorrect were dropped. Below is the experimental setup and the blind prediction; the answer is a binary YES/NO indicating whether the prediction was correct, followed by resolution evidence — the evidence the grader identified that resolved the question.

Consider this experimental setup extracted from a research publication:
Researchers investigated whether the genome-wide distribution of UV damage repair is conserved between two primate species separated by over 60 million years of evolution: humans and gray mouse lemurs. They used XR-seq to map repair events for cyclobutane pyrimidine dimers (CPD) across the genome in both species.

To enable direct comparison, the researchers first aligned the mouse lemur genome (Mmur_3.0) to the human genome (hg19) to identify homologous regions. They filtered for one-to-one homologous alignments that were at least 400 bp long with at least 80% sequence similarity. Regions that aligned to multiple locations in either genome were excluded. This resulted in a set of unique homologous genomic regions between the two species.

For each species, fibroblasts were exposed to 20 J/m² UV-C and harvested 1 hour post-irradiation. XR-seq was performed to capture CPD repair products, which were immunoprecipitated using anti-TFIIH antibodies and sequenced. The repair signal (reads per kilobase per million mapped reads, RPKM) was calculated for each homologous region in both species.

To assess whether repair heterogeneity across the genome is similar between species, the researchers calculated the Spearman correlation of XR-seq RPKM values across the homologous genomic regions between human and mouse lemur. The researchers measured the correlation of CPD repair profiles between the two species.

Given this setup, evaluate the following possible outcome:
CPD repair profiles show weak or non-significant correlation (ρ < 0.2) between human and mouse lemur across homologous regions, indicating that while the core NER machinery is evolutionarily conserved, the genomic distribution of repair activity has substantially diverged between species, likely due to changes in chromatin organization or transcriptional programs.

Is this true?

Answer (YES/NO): NO